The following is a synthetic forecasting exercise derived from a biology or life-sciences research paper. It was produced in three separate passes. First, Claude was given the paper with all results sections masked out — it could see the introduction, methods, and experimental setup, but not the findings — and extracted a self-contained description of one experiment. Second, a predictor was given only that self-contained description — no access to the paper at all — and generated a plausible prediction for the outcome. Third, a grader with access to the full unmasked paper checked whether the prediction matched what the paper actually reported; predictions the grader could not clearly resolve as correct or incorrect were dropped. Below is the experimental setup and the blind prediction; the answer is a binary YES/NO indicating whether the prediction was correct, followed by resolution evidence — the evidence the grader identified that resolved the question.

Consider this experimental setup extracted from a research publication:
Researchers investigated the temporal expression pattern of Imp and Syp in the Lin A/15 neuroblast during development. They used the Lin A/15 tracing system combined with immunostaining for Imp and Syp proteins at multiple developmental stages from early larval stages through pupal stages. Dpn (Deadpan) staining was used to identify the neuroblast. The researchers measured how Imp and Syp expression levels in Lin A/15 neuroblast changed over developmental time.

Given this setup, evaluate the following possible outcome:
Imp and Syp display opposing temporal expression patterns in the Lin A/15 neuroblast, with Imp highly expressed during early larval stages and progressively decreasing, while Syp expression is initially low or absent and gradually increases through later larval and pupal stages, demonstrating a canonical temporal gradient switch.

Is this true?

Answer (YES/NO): YES